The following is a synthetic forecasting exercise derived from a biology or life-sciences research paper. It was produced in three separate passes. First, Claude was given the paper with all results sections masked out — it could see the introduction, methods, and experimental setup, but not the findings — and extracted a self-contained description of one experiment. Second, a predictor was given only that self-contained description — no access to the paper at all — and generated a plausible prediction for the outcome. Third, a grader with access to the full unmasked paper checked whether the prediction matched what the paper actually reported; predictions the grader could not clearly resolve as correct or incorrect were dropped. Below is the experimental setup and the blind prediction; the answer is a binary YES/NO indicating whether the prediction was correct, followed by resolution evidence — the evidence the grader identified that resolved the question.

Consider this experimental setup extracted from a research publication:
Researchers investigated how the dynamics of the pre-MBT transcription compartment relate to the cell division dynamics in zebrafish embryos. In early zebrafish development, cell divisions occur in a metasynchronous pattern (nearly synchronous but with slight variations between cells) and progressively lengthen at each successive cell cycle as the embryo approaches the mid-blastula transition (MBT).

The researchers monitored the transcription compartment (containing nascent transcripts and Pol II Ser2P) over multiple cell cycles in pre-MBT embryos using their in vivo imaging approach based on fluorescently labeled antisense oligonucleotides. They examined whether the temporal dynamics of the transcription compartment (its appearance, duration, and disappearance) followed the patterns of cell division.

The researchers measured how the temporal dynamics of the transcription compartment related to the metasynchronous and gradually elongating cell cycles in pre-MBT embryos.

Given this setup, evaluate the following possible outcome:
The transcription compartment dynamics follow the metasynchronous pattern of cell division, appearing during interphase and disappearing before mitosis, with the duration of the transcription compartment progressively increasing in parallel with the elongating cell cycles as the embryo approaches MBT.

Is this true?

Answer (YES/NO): NO